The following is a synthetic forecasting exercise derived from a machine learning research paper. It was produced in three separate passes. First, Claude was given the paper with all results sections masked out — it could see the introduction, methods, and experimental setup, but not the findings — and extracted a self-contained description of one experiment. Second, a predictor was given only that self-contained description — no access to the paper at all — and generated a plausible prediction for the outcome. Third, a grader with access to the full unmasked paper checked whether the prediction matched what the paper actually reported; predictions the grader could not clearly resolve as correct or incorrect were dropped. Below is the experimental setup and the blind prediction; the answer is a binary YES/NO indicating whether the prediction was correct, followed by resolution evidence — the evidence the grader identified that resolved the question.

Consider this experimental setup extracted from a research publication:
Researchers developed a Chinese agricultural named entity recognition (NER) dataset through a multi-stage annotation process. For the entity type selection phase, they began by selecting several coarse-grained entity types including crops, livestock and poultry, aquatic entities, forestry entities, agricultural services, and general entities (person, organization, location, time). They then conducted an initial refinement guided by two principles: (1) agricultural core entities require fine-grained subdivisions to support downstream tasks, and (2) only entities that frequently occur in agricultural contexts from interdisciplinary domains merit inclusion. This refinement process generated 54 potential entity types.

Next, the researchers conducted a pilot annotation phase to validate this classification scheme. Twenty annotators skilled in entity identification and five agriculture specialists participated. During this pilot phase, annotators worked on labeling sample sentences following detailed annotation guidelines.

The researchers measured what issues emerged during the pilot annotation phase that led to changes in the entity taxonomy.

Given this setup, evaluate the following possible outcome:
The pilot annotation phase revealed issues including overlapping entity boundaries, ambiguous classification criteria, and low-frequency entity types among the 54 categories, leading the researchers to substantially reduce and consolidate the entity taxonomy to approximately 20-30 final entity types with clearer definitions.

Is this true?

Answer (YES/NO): NO